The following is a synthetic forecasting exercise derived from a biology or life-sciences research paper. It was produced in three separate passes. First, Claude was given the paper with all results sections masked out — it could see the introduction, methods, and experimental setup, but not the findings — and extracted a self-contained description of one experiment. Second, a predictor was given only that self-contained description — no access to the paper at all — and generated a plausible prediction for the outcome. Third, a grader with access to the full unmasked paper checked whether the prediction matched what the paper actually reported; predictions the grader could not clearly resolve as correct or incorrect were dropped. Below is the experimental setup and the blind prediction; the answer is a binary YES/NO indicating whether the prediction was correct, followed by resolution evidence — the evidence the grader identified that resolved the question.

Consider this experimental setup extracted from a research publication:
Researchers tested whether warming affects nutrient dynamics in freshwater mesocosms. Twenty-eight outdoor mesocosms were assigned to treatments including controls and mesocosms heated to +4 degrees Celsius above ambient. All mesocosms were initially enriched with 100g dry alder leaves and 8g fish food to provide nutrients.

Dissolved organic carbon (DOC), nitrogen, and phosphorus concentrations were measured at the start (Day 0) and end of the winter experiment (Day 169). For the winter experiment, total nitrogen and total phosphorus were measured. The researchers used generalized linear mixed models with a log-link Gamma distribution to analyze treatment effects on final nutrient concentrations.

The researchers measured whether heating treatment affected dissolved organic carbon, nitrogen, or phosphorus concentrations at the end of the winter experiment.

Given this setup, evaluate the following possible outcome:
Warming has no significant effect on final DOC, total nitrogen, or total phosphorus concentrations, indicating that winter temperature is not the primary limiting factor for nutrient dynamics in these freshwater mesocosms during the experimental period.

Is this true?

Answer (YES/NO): NO